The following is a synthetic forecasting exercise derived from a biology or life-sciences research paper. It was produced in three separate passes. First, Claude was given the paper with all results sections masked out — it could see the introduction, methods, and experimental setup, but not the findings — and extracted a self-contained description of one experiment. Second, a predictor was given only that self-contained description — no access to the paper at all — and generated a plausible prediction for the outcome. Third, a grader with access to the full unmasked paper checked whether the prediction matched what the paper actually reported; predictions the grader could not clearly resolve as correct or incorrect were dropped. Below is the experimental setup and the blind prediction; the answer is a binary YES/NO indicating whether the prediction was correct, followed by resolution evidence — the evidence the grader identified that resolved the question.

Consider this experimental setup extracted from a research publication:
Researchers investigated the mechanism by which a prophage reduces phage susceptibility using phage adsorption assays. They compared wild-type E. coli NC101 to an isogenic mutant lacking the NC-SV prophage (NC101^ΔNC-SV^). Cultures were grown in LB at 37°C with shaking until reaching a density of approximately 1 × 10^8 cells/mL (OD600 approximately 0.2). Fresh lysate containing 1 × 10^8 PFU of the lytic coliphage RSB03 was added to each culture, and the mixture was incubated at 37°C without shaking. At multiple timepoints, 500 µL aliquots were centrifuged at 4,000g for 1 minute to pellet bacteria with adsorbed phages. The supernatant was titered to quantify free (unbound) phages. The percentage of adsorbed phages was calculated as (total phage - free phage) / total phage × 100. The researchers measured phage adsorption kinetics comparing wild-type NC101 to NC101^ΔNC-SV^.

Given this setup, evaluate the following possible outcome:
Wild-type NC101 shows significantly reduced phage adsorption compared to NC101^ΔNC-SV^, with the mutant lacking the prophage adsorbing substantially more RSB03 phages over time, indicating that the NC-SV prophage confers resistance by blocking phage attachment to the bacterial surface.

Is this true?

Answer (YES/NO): YES